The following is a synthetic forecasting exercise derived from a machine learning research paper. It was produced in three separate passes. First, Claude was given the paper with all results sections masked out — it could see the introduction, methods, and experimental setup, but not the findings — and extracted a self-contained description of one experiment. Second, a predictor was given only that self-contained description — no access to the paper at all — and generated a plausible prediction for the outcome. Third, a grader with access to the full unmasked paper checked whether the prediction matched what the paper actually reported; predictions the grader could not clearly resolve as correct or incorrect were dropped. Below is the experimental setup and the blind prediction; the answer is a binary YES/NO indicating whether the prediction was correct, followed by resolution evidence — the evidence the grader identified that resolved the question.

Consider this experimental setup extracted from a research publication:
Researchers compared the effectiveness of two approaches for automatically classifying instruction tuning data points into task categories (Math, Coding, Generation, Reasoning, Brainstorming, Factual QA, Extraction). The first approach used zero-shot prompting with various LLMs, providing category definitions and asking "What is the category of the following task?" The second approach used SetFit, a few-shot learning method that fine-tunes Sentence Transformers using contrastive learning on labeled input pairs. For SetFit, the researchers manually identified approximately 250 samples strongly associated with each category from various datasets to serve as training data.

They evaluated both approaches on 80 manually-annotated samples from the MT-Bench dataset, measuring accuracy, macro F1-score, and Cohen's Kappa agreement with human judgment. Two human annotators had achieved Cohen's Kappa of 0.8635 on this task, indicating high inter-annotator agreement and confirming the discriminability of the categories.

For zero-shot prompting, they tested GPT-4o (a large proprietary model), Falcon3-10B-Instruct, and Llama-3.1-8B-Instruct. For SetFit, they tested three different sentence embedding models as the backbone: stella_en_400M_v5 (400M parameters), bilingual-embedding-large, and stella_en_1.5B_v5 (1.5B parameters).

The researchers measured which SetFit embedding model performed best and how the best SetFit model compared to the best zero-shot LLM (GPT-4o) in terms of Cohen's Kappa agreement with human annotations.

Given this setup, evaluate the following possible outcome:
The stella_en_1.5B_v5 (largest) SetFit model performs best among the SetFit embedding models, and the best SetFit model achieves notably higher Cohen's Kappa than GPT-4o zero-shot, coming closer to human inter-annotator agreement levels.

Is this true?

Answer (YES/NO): NO